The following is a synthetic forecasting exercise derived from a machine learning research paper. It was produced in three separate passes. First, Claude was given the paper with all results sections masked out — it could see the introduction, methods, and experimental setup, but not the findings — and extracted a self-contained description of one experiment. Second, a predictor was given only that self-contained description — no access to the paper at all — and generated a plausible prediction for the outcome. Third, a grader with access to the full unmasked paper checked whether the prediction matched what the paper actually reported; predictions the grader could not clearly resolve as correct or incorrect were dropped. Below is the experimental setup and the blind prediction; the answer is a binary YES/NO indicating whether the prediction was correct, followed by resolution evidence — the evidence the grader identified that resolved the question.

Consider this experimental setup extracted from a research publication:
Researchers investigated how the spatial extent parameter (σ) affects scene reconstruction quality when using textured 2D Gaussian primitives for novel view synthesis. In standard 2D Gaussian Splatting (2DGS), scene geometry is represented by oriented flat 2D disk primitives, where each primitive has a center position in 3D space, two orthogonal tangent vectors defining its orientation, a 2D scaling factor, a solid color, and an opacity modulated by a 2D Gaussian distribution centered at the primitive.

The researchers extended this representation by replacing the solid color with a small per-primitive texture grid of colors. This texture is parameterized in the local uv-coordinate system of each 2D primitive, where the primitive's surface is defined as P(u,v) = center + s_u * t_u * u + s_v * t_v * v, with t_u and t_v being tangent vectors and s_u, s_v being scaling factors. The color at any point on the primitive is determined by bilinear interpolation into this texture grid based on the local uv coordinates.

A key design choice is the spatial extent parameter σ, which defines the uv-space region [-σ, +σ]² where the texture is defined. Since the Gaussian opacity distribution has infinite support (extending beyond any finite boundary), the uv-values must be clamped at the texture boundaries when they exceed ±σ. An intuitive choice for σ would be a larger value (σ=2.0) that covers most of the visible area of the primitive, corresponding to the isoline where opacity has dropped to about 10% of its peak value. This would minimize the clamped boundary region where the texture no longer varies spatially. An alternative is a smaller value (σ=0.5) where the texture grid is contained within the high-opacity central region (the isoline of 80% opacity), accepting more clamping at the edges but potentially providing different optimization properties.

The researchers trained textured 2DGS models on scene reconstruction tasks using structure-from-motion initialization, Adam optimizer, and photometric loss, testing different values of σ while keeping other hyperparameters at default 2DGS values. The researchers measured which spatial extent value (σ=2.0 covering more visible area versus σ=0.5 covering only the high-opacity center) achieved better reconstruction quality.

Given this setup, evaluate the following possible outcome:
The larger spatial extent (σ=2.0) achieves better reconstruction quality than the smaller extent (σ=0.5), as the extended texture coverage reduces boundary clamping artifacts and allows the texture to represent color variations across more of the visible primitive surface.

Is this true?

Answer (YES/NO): NO